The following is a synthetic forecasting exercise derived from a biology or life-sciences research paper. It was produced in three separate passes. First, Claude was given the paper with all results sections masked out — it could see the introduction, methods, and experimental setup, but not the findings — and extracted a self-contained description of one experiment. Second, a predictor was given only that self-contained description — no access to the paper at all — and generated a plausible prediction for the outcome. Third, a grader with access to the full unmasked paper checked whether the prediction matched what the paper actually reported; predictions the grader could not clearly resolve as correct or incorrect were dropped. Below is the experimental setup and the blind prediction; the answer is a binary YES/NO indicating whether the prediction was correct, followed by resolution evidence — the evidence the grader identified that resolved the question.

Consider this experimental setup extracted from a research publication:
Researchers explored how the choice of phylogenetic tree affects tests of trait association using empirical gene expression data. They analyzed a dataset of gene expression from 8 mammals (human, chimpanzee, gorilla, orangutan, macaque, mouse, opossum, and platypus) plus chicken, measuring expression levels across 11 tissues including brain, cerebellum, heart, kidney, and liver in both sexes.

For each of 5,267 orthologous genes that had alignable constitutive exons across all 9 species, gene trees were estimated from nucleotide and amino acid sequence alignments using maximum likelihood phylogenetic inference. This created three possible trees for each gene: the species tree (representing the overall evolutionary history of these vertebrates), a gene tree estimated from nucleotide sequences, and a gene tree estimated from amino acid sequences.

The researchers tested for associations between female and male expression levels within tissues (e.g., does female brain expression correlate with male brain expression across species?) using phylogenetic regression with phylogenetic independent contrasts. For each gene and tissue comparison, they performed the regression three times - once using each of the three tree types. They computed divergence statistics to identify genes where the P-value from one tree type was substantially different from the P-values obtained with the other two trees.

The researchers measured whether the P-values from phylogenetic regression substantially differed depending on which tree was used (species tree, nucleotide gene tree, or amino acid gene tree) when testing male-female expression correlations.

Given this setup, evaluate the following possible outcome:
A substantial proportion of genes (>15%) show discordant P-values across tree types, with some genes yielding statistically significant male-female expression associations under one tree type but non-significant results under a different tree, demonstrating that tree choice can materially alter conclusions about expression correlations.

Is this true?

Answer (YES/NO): YES